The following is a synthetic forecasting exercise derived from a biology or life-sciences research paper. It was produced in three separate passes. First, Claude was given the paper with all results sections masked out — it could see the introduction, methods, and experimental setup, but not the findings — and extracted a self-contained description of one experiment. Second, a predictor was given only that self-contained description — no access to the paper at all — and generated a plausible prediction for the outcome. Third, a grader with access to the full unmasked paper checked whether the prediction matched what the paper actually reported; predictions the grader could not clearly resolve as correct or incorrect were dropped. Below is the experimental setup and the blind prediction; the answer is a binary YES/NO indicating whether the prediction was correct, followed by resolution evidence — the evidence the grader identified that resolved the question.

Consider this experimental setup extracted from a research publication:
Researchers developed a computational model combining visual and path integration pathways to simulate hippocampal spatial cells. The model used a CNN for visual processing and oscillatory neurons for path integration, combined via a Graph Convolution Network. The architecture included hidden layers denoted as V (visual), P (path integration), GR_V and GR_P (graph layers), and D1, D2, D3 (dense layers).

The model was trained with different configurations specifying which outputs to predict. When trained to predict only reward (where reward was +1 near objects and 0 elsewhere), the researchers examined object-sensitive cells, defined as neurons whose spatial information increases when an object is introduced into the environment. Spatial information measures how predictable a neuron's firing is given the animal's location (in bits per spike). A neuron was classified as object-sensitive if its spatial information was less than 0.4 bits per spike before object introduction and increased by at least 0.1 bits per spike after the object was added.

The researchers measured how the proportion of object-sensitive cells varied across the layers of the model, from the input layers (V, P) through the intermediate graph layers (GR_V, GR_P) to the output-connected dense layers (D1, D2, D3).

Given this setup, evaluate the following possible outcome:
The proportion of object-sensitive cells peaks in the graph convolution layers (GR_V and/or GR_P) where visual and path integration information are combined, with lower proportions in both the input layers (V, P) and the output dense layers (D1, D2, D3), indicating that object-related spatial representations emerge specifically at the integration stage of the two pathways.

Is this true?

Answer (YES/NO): NO